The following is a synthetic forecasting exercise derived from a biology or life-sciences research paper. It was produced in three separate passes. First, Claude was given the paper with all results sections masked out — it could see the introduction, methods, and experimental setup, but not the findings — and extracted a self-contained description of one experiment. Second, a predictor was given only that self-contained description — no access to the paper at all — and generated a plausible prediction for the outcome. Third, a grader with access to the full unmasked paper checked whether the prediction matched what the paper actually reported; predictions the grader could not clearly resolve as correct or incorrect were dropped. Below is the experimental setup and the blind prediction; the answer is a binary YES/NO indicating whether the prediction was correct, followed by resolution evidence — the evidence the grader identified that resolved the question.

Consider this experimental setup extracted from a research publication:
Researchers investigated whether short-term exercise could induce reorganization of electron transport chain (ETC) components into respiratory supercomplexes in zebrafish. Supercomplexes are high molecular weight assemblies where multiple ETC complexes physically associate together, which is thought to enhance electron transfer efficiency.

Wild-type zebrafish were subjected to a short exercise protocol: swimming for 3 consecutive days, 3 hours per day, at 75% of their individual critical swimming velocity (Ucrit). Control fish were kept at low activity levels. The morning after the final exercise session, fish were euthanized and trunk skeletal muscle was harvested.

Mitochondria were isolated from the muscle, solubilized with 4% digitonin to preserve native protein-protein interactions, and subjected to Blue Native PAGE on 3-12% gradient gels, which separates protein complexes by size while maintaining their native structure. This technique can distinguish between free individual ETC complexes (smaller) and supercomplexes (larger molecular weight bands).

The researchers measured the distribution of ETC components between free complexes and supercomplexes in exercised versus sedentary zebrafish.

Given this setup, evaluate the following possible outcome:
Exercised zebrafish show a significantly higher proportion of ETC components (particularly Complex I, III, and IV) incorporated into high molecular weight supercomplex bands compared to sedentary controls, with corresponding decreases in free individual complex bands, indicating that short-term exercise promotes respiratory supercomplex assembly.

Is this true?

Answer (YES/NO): NO